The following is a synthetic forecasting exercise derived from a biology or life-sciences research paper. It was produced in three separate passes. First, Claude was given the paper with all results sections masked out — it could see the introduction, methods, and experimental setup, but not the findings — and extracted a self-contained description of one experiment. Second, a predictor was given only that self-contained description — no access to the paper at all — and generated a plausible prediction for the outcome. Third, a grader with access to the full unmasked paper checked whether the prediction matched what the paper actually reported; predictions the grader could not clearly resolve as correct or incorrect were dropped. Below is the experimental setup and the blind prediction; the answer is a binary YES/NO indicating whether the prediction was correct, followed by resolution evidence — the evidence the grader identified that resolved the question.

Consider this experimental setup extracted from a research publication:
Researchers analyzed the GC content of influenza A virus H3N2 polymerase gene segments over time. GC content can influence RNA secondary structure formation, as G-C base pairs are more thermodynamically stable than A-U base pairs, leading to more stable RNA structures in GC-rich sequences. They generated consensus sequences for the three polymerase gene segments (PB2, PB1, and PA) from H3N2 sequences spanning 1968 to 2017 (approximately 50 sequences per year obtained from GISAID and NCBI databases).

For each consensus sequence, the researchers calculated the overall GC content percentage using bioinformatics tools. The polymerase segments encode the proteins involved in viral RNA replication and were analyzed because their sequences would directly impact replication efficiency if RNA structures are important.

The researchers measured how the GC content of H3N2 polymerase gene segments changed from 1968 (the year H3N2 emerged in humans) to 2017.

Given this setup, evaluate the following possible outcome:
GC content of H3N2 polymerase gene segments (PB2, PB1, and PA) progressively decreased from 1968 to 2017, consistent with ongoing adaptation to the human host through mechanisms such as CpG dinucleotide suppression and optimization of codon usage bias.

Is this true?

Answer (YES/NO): NO